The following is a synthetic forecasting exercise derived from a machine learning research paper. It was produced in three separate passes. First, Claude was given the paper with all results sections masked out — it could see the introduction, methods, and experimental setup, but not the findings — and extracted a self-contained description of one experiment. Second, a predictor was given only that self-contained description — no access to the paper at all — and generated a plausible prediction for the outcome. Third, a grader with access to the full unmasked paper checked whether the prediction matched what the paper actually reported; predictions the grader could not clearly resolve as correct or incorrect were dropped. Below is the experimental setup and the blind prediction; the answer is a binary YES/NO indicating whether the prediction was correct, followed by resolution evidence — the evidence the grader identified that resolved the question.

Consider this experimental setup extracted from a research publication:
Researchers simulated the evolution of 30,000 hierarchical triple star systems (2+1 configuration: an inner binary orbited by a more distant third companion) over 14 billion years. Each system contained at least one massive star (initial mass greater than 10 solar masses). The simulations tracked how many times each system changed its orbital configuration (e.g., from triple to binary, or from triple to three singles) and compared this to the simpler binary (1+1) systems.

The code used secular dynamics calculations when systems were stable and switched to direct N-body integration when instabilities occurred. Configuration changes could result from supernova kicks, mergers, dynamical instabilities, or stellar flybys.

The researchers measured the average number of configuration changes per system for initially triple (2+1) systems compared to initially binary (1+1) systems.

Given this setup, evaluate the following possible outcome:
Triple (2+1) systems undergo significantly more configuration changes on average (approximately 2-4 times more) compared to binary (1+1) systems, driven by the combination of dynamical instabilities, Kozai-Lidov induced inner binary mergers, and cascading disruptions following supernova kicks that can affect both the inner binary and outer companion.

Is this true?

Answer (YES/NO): NO